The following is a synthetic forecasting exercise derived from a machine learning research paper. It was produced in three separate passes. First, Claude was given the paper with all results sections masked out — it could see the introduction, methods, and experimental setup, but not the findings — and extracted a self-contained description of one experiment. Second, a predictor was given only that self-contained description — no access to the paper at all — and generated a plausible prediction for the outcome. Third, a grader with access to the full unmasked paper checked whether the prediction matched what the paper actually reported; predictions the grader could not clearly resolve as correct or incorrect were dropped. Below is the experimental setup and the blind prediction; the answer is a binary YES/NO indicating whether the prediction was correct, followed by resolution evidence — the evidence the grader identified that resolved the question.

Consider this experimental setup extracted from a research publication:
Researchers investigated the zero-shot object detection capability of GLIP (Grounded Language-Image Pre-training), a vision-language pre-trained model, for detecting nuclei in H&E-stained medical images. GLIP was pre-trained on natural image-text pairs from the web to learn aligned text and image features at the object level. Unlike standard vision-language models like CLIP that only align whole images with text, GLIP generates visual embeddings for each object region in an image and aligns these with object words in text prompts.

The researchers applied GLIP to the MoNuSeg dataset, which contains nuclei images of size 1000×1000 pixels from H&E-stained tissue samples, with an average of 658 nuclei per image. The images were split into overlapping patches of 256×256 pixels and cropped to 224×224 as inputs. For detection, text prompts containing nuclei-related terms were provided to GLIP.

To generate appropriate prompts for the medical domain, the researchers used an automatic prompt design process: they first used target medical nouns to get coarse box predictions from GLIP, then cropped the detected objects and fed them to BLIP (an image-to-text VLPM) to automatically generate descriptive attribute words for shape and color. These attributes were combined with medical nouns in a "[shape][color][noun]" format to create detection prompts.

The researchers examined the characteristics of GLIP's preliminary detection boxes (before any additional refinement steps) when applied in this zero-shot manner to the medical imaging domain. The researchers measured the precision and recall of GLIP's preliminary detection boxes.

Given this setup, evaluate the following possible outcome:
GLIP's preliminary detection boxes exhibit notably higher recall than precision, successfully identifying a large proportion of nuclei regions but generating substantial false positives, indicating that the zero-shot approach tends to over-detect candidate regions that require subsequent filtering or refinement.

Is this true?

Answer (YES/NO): NO